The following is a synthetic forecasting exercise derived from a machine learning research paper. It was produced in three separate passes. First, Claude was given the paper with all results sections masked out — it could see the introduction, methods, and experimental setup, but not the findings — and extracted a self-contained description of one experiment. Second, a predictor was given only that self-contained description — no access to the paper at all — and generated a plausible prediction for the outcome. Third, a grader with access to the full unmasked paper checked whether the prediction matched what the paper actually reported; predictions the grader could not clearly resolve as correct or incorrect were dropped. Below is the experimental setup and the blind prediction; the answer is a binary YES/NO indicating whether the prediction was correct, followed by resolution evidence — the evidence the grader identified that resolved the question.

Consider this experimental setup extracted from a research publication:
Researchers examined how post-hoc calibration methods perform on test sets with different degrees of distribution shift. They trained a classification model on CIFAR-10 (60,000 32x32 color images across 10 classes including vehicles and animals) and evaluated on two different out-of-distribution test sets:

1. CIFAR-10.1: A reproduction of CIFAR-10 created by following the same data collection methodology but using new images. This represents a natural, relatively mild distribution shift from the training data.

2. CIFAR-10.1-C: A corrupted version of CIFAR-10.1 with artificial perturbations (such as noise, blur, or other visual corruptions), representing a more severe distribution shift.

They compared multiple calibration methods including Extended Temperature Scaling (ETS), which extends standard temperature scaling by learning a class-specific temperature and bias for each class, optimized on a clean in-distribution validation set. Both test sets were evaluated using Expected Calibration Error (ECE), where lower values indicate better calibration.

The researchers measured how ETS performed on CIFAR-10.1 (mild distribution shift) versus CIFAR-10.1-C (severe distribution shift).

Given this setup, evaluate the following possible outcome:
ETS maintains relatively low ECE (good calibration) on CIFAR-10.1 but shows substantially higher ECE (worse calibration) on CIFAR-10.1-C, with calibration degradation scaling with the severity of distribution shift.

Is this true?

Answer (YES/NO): YES